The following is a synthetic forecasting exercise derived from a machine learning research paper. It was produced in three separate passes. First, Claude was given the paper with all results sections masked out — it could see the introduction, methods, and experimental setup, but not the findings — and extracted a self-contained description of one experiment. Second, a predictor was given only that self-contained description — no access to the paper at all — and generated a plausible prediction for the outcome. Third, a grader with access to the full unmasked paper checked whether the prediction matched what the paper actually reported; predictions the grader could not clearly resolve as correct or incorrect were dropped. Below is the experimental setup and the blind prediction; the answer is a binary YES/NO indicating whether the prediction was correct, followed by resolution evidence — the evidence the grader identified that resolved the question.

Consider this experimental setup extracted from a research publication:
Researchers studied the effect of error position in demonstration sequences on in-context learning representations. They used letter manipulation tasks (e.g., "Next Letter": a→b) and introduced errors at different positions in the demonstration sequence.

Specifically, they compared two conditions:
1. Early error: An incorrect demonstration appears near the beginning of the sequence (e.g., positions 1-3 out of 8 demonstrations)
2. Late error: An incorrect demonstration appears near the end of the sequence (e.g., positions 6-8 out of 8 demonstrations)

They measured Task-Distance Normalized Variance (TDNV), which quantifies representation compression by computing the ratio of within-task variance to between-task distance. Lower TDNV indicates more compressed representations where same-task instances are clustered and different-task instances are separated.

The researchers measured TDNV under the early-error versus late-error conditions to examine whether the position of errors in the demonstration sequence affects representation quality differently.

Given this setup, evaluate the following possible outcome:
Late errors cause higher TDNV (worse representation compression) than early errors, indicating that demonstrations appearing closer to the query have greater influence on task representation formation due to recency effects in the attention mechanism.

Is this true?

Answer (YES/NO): YES